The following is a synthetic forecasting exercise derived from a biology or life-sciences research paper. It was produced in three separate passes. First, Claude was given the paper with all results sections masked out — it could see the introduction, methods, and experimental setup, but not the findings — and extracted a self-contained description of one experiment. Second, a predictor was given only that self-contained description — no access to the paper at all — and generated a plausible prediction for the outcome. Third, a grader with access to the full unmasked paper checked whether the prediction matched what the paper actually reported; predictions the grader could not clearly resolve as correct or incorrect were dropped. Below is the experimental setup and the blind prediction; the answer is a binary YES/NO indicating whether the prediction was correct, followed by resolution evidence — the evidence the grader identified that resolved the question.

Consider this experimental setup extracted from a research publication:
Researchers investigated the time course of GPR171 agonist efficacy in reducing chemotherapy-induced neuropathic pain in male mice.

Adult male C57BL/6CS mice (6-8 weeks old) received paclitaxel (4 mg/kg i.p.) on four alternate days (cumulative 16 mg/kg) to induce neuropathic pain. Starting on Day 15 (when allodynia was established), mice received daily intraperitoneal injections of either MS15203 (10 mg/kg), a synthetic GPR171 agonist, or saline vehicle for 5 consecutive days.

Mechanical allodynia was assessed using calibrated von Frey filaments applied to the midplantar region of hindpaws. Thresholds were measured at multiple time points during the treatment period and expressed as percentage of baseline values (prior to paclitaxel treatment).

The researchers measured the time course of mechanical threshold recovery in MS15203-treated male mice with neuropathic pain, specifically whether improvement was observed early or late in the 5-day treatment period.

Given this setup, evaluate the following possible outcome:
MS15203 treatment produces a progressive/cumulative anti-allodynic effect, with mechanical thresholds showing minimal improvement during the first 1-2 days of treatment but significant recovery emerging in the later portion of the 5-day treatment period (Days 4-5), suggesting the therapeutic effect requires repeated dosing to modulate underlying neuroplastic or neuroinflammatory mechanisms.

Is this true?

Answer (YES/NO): YES